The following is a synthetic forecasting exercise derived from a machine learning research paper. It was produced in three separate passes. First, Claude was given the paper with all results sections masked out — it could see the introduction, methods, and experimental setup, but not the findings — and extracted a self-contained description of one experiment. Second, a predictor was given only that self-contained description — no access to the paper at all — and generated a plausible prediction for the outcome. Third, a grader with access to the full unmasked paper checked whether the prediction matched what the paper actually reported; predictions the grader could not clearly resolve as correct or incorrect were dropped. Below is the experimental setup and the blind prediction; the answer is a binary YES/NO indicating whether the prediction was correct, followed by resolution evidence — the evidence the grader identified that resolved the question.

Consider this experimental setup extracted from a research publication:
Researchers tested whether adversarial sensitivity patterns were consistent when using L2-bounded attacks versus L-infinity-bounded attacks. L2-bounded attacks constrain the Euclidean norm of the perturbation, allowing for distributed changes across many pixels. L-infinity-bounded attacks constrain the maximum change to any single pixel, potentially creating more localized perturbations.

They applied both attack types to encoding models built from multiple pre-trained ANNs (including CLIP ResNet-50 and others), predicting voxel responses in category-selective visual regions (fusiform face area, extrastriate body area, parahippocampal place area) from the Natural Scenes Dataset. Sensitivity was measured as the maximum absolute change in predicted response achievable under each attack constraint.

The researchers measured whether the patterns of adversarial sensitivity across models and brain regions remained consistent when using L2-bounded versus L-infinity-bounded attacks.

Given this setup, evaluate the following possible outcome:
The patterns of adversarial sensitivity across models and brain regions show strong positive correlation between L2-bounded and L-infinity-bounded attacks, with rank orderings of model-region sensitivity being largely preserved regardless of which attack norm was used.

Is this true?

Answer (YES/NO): YES